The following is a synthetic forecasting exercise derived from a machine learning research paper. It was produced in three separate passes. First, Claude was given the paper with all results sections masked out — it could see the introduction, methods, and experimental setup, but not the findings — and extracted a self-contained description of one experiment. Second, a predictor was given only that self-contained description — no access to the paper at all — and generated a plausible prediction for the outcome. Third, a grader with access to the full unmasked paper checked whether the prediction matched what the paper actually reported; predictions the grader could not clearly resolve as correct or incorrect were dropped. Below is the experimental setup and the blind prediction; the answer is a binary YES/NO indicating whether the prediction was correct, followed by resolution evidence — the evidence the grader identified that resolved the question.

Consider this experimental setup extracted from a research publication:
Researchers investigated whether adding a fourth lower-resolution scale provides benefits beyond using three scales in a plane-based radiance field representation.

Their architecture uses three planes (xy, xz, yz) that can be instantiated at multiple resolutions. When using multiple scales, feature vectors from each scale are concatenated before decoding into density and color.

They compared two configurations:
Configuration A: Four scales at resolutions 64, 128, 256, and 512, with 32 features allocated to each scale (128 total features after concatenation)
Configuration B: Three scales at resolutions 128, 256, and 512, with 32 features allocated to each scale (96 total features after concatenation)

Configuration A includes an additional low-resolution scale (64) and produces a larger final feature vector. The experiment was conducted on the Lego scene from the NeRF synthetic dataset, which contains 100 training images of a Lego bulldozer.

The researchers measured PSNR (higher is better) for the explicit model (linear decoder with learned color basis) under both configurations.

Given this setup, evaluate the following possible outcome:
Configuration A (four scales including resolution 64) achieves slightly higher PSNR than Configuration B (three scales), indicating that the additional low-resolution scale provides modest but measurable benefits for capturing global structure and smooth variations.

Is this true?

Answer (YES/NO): NO